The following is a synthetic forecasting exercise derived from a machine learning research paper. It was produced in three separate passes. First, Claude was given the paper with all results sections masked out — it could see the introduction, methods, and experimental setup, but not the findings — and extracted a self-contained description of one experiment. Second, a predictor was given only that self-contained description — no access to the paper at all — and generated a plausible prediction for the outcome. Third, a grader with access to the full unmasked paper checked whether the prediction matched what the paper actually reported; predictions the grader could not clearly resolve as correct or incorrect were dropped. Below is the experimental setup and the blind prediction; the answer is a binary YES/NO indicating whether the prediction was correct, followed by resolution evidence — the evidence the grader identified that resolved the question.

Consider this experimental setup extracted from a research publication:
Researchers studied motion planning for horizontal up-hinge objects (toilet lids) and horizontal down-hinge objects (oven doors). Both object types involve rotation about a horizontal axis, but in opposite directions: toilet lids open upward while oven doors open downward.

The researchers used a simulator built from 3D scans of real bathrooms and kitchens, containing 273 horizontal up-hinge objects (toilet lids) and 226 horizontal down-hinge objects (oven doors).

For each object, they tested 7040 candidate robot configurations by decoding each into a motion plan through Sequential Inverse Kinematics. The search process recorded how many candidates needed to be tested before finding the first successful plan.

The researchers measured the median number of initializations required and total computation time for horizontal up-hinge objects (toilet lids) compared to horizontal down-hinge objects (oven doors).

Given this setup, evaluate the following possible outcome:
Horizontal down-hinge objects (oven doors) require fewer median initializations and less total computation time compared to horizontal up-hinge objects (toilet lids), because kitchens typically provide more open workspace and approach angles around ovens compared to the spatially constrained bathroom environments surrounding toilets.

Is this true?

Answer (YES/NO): YES